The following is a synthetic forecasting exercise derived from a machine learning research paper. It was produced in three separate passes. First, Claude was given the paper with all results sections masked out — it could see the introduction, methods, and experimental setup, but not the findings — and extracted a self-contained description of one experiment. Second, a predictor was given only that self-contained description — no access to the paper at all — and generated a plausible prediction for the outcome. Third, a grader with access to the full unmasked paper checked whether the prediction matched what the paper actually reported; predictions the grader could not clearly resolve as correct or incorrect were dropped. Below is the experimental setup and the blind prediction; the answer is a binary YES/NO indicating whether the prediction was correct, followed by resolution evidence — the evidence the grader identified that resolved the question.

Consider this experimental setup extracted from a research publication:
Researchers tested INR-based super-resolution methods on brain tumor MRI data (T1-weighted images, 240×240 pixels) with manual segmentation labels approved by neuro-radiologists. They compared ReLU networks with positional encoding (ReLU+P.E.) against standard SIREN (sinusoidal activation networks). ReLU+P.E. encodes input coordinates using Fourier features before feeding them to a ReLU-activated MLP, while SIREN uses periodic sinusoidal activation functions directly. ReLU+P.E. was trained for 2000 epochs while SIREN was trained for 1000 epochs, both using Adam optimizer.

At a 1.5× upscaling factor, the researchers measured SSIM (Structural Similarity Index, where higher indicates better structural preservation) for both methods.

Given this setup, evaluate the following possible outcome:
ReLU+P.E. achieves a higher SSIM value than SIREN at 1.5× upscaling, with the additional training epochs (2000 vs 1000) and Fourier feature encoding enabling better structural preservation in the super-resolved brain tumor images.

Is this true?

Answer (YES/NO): NO